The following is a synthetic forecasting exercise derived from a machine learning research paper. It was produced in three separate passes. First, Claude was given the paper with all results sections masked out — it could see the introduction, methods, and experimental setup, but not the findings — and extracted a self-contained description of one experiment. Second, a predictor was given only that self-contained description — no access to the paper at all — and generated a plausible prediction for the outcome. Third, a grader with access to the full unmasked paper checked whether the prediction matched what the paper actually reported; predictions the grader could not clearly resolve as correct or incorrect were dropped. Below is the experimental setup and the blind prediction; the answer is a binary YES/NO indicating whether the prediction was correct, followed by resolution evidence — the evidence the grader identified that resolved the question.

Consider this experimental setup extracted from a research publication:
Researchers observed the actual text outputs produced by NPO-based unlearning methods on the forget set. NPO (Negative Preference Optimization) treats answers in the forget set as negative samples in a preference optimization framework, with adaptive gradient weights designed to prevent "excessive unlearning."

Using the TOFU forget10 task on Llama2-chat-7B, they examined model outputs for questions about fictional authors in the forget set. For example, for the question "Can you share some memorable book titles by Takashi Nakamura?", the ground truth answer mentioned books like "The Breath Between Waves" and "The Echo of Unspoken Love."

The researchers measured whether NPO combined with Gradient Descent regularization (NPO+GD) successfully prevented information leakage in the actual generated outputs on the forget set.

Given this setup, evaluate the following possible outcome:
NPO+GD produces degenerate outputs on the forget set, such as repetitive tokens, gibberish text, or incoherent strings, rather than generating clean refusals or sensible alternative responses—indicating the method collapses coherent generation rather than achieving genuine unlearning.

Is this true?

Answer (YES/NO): NO